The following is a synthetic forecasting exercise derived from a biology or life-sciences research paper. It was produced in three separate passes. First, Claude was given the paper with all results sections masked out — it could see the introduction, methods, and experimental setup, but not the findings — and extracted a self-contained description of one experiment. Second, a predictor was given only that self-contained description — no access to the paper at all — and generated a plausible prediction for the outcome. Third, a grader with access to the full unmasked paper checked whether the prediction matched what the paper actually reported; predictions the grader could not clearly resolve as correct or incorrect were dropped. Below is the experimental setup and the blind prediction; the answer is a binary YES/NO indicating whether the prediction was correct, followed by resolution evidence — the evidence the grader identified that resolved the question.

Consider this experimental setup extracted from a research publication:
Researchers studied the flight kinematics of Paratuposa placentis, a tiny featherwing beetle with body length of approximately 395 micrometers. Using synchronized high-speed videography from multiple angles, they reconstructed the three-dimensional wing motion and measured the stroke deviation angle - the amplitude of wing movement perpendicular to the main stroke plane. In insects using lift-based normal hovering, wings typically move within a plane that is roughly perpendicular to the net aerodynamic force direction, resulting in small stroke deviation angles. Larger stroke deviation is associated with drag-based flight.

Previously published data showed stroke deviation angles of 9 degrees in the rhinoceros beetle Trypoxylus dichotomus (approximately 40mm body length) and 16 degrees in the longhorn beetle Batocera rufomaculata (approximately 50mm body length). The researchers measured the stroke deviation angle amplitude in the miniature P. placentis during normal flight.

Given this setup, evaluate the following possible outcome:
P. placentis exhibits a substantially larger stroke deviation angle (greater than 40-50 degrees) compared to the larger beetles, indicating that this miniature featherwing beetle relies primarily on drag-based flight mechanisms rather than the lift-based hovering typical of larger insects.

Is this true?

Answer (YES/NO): YES